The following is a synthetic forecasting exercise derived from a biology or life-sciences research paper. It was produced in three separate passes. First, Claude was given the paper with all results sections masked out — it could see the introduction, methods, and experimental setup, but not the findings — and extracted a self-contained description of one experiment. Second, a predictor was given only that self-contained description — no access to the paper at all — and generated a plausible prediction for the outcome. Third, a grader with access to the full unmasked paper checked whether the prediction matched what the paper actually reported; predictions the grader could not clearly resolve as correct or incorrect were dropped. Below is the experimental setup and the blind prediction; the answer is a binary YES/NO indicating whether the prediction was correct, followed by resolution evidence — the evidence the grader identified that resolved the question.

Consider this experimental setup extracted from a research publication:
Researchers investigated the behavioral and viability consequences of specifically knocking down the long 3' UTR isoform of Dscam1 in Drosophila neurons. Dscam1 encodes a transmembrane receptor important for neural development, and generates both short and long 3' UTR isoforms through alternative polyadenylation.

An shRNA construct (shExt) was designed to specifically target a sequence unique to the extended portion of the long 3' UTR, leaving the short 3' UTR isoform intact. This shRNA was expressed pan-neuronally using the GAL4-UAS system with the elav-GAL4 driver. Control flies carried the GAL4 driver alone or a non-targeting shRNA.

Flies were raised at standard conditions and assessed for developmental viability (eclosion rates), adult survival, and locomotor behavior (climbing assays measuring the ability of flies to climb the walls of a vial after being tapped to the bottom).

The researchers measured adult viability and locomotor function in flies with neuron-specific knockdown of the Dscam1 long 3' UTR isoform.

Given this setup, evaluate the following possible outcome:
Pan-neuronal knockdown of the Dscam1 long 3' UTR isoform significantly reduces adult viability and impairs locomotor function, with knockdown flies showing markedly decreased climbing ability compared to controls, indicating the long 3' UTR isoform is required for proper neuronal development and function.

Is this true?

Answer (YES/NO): YES